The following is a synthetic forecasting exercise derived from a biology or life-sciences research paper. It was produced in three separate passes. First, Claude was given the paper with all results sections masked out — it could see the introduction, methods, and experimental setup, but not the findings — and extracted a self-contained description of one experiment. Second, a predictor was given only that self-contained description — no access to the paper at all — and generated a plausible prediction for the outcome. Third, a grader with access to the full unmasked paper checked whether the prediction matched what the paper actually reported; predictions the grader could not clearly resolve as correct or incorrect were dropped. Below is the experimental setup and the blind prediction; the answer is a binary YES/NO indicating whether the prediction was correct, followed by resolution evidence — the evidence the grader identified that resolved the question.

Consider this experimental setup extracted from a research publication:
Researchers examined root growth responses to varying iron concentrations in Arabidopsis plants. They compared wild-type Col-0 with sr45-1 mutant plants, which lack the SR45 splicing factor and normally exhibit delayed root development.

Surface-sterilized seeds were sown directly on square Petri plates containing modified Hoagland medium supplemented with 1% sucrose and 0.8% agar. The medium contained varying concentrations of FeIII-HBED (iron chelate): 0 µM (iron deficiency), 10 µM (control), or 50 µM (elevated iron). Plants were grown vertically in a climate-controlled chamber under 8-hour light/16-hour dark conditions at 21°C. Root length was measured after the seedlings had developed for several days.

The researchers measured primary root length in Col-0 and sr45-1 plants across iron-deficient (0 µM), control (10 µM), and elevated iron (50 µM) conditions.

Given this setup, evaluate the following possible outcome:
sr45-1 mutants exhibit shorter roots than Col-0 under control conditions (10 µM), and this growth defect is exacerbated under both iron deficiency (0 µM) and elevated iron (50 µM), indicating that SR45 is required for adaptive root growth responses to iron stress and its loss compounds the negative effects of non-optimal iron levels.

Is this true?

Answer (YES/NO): NO